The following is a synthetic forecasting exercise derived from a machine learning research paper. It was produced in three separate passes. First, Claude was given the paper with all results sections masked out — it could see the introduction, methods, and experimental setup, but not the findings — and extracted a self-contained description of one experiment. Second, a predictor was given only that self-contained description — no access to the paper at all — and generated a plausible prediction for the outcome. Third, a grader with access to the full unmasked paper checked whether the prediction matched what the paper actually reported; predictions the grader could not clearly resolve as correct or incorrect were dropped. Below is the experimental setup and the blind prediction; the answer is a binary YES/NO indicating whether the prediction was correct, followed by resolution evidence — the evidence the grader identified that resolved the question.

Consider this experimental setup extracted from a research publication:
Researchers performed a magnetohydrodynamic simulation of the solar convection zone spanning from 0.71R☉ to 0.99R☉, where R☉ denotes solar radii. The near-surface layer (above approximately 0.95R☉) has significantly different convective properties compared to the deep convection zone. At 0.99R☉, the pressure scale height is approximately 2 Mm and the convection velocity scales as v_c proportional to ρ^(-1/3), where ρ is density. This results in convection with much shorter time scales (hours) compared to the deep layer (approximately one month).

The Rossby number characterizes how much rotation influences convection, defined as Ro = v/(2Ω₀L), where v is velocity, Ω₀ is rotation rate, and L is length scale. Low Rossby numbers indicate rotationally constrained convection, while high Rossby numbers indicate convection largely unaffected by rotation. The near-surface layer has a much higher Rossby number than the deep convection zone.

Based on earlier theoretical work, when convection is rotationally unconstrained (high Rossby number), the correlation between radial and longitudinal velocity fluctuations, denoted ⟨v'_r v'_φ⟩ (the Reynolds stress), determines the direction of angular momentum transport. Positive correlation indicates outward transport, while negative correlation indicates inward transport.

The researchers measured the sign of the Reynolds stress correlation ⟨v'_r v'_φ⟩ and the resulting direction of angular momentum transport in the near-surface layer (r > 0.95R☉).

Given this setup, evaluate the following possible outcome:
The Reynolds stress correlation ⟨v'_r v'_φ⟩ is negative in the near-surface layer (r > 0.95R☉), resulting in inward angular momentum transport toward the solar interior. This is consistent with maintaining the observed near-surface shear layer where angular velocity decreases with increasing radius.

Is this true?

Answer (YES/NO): YES